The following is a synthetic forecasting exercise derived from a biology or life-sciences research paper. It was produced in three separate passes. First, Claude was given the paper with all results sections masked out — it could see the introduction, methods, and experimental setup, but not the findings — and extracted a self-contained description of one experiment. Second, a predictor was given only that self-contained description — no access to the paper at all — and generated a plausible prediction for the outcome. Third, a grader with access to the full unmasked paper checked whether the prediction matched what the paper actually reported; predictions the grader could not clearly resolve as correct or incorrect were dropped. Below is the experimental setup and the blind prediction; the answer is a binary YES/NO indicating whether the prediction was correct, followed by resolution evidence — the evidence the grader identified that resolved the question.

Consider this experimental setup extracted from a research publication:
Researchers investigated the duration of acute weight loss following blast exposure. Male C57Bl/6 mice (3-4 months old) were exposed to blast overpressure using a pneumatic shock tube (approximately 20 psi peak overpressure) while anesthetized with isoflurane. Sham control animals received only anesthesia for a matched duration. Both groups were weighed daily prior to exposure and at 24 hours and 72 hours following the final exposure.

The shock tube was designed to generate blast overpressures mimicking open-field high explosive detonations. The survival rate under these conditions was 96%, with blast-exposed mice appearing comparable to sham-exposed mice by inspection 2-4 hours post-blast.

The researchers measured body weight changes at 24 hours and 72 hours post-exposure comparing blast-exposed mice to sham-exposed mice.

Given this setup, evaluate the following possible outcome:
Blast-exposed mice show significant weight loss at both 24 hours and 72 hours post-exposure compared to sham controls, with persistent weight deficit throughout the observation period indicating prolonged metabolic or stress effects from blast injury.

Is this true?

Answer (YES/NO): YES